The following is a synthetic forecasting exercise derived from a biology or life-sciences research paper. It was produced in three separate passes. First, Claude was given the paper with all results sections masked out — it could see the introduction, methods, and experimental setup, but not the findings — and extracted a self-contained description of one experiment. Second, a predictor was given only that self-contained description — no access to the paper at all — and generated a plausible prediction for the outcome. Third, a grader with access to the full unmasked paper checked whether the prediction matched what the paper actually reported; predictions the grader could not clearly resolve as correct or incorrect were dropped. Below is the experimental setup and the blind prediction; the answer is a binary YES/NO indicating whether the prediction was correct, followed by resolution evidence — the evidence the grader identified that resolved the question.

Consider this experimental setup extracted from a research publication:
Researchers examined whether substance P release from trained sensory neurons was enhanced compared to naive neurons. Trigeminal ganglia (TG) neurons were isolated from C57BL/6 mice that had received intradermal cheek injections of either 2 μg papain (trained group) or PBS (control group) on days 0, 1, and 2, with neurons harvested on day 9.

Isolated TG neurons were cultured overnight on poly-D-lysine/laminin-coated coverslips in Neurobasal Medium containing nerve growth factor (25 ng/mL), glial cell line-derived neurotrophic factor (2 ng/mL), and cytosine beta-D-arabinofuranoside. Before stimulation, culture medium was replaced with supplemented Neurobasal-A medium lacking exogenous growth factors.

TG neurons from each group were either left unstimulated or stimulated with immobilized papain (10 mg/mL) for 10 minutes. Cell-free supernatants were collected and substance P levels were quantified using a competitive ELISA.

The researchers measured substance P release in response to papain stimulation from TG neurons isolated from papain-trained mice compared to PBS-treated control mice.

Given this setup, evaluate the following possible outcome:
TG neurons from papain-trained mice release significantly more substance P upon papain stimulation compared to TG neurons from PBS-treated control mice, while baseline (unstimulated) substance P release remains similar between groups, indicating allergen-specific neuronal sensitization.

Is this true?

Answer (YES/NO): YES